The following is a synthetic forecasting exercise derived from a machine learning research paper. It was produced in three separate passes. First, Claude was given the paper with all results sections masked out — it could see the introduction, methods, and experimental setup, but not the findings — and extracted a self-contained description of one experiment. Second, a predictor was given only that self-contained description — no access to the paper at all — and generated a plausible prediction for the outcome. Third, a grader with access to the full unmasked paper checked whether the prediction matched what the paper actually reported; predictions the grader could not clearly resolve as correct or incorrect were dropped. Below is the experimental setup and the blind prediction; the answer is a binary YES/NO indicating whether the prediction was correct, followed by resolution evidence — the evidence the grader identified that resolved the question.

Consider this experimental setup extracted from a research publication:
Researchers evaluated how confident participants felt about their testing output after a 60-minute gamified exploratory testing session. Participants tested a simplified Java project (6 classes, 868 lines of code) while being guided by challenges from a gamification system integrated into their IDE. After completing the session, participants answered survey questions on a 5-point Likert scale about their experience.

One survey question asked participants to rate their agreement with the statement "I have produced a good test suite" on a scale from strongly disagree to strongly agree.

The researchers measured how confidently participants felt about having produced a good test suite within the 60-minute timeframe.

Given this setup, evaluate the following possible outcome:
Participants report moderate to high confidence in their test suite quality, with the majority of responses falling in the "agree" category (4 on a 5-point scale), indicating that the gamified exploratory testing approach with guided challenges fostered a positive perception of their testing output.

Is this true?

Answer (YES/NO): NO